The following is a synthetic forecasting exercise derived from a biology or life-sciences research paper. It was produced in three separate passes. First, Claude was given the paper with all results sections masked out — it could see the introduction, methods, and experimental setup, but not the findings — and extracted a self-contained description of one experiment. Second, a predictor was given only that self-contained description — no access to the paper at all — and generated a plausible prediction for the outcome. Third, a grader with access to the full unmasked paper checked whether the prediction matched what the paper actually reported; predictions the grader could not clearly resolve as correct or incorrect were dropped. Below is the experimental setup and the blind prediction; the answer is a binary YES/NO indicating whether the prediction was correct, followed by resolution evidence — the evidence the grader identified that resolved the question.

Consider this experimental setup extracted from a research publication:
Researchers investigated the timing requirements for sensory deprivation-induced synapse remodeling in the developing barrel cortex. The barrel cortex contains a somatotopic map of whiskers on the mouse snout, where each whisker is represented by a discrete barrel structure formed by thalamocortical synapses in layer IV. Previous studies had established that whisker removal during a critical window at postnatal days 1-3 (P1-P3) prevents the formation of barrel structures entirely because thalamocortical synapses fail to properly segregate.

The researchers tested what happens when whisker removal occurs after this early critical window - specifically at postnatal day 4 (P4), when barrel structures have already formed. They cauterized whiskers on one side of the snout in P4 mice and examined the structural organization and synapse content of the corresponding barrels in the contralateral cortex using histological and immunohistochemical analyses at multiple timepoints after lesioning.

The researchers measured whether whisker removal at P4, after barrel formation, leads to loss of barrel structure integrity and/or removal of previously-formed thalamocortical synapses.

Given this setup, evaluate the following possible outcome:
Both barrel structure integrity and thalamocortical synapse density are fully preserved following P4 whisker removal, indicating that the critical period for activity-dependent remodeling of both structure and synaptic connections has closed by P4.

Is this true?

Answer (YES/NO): NO